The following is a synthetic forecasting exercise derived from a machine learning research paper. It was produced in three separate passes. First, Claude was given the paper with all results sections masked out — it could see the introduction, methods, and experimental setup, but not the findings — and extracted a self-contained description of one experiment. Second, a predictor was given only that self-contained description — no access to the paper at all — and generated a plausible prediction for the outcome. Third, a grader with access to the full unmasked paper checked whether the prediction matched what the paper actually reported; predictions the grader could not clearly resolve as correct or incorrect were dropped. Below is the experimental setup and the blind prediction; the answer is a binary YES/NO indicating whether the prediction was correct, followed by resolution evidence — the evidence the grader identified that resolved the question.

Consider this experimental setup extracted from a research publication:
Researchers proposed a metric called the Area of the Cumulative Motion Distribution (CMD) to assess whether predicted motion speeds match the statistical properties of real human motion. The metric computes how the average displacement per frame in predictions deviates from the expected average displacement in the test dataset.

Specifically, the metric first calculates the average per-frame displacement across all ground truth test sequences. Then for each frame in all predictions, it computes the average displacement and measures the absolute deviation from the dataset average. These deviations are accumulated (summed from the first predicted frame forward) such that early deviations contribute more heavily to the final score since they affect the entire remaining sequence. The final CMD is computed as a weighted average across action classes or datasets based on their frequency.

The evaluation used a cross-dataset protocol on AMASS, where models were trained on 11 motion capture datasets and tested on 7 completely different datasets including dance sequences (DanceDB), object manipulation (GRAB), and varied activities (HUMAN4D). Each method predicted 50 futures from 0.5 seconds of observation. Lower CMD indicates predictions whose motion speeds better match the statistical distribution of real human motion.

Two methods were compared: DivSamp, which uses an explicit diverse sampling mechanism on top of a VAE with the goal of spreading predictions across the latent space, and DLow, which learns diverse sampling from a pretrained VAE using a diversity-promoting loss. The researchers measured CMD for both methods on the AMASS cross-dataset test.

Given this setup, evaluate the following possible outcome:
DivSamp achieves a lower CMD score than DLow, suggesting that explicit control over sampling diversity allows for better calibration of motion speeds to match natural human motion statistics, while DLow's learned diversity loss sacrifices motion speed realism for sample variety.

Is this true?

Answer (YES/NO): NO